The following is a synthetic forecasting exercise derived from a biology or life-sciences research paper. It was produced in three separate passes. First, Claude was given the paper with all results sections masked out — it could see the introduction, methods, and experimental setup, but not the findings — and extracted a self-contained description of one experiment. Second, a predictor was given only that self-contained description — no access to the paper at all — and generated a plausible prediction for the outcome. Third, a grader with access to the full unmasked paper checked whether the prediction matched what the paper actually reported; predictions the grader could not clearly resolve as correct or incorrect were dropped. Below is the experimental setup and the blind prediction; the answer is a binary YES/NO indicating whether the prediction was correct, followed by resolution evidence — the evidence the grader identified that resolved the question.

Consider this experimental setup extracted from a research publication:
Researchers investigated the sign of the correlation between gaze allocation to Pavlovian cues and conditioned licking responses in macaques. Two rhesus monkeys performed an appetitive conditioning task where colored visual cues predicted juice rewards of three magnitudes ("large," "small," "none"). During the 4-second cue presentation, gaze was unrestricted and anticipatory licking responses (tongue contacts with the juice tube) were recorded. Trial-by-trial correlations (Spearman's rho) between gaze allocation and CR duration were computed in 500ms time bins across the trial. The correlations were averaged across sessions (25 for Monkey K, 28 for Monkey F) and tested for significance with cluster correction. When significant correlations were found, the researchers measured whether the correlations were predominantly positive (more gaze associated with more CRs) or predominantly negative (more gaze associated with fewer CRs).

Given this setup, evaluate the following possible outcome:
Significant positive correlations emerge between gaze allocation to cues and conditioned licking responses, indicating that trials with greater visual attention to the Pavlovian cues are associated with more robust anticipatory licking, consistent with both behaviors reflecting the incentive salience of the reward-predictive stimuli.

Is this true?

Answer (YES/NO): YES